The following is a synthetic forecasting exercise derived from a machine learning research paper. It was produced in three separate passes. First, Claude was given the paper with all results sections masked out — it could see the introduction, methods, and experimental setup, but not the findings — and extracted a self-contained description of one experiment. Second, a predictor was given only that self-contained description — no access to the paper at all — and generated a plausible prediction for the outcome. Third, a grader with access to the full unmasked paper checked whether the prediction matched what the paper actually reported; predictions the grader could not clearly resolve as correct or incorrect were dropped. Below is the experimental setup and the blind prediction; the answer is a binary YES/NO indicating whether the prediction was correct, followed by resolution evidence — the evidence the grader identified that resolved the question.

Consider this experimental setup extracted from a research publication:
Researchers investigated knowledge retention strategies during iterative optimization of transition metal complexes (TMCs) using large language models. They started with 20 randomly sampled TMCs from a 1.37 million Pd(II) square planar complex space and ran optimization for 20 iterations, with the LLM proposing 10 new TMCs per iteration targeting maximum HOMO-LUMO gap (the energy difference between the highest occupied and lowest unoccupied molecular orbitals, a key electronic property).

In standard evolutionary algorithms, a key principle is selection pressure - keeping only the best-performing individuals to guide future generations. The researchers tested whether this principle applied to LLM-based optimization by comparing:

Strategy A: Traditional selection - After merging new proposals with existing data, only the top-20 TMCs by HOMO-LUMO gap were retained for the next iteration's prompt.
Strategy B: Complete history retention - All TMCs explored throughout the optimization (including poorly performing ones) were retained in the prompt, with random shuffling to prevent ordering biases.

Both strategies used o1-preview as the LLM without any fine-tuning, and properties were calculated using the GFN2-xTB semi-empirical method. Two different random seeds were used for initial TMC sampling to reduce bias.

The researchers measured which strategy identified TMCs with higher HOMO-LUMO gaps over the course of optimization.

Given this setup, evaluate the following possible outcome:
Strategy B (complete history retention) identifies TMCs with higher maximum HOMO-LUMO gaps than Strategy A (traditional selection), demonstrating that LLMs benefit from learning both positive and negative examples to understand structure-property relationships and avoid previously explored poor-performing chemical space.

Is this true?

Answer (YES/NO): YES